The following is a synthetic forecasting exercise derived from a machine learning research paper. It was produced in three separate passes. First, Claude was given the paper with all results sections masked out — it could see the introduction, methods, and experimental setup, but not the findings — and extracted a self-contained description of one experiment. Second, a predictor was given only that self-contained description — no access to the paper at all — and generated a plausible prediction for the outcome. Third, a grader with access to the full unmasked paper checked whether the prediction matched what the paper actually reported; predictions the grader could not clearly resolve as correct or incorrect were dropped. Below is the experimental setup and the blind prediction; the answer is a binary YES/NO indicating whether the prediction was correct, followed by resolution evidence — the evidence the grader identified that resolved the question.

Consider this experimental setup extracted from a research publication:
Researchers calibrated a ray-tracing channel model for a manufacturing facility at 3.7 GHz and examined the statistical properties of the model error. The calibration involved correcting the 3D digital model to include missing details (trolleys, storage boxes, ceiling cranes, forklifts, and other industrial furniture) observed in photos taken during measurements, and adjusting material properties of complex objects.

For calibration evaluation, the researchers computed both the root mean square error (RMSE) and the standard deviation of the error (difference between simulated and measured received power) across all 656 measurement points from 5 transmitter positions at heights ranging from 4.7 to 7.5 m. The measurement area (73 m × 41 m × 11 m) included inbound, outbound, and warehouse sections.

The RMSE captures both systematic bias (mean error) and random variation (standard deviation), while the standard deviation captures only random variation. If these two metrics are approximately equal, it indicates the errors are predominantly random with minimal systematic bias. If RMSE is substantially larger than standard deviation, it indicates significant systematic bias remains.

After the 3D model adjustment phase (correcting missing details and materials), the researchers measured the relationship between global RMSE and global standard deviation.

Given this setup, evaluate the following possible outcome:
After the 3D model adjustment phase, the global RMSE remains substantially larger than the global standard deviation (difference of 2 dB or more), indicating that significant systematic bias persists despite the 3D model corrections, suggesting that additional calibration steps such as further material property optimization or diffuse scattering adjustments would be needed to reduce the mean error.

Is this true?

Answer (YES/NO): NO